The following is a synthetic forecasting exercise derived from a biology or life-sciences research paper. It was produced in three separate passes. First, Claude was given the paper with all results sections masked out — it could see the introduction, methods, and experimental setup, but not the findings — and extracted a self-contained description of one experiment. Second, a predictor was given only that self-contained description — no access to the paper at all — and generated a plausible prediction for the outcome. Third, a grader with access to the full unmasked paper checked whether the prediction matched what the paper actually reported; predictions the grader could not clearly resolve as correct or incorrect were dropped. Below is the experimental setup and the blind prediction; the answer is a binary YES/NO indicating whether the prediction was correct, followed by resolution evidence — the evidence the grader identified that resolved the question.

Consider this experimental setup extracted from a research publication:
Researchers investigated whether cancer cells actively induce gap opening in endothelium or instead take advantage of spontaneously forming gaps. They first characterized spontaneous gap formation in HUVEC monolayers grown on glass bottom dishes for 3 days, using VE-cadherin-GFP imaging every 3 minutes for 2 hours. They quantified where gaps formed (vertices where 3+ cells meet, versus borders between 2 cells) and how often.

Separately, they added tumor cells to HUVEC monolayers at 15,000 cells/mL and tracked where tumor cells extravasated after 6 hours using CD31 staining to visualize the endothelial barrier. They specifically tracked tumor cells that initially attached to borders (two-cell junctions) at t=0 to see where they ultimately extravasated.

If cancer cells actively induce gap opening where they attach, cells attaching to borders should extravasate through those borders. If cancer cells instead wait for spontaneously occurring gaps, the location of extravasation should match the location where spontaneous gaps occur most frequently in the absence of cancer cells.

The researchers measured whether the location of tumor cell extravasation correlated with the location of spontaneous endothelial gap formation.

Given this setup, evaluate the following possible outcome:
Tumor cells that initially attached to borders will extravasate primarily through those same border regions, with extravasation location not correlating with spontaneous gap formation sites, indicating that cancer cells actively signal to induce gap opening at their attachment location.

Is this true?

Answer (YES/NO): NO